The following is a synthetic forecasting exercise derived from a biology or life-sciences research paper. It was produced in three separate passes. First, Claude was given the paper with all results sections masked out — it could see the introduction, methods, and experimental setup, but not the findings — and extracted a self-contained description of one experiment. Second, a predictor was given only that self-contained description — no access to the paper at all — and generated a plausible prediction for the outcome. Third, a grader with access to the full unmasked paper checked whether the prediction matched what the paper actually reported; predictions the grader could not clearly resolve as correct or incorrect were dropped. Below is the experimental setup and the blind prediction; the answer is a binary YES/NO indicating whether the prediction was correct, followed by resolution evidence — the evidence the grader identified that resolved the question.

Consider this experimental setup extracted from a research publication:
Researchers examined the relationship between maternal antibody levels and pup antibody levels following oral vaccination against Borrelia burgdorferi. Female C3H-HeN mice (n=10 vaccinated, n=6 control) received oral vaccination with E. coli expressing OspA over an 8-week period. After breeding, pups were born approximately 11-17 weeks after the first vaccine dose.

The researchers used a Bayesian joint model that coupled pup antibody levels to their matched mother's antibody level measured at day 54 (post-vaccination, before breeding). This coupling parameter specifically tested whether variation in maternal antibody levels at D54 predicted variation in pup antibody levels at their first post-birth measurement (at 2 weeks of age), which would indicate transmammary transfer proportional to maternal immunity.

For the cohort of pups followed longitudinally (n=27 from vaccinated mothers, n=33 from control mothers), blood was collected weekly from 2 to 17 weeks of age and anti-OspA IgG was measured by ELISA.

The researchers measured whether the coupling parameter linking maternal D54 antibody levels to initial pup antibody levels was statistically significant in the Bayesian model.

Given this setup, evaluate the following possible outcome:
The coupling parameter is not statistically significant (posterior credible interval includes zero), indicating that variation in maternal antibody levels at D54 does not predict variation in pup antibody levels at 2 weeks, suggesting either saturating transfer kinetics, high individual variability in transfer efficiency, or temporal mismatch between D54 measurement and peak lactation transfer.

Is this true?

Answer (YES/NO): NO